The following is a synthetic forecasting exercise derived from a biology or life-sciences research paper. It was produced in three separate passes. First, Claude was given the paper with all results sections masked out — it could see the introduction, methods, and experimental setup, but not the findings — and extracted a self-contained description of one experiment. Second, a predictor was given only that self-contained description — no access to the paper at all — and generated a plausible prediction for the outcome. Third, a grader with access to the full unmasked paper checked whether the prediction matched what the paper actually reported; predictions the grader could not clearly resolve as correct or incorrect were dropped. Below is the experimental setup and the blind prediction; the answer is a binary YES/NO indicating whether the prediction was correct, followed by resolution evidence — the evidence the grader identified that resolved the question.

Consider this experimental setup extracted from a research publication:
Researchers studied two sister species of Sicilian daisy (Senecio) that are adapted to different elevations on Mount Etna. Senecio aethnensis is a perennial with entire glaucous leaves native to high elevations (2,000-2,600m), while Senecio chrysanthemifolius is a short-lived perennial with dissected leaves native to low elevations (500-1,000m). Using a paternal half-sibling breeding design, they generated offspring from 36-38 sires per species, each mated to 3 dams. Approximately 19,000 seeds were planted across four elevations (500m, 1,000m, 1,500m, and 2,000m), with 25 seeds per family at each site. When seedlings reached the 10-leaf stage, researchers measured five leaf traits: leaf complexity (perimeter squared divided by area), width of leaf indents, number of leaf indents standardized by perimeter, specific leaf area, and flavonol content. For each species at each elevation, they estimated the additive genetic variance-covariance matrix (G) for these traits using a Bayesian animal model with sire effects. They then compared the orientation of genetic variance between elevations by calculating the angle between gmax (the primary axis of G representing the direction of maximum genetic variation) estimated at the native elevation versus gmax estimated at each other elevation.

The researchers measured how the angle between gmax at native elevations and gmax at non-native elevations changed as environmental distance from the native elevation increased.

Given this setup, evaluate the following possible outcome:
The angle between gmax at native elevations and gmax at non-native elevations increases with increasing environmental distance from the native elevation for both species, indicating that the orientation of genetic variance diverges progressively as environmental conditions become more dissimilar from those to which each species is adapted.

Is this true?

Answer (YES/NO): NO